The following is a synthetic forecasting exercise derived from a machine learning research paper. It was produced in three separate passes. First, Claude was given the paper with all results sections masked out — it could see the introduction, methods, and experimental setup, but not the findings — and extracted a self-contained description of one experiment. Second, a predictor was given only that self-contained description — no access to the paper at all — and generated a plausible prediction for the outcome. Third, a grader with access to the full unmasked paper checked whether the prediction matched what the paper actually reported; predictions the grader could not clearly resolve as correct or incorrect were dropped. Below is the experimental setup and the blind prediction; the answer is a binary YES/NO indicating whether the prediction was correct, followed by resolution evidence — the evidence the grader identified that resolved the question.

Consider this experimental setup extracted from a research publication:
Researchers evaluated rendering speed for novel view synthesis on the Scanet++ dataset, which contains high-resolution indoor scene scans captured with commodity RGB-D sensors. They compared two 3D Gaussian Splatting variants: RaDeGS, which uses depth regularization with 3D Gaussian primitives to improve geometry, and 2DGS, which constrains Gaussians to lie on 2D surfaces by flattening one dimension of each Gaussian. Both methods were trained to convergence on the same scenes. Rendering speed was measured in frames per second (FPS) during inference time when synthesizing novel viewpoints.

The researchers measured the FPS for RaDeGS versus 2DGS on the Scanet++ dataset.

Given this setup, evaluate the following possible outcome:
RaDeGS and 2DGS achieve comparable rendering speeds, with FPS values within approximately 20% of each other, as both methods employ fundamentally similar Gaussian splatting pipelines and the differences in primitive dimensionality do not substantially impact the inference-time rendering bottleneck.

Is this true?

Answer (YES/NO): NO